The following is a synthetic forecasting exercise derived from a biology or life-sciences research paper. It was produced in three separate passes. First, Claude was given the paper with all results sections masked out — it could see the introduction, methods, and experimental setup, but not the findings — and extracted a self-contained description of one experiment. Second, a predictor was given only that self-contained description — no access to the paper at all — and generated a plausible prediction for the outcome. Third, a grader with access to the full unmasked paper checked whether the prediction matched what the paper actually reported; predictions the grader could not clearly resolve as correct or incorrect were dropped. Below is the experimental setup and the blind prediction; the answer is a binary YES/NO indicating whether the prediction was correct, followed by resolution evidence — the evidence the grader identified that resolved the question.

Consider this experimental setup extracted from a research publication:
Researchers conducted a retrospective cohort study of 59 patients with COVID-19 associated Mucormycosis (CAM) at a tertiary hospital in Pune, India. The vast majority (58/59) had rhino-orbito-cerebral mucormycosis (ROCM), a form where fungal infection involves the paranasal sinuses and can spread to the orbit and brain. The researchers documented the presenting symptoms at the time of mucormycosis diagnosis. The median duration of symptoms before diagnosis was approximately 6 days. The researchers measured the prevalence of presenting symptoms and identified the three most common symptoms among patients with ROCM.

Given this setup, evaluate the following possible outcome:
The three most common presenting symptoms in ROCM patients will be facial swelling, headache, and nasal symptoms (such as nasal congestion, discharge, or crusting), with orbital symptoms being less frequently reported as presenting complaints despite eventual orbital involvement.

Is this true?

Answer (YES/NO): NO